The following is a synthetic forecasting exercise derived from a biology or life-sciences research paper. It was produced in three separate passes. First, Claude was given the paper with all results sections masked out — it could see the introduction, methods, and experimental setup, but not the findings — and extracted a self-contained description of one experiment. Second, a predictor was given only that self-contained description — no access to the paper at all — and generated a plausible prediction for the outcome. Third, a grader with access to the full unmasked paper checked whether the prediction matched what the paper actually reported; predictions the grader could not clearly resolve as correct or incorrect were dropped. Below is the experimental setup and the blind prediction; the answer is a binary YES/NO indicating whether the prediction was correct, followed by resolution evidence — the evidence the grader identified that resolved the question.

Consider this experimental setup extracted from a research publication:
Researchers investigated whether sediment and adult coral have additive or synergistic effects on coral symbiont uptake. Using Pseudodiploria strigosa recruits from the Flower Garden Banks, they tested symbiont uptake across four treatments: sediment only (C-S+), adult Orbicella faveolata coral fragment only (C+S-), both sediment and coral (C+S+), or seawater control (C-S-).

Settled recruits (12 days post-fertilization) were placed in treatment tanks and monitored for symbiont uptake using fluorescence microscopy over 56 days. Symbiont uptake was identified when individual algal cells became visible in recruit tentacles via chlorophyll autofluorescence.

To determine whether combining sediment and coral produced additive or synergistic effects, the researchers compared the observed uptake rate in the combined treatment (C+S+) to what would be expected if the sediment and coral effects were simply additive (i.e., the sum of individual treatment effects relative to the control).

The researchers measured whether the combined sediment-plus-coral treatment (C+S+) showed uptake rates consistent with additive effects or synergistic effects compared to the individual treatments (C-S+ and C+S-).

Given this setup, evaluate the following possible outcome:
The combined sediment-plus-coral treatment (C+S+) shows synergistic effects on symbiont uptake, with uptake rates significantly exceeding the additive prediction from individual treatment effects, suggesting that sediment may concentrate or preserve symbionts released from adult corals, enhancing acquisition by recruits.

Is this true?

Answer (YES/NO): YES